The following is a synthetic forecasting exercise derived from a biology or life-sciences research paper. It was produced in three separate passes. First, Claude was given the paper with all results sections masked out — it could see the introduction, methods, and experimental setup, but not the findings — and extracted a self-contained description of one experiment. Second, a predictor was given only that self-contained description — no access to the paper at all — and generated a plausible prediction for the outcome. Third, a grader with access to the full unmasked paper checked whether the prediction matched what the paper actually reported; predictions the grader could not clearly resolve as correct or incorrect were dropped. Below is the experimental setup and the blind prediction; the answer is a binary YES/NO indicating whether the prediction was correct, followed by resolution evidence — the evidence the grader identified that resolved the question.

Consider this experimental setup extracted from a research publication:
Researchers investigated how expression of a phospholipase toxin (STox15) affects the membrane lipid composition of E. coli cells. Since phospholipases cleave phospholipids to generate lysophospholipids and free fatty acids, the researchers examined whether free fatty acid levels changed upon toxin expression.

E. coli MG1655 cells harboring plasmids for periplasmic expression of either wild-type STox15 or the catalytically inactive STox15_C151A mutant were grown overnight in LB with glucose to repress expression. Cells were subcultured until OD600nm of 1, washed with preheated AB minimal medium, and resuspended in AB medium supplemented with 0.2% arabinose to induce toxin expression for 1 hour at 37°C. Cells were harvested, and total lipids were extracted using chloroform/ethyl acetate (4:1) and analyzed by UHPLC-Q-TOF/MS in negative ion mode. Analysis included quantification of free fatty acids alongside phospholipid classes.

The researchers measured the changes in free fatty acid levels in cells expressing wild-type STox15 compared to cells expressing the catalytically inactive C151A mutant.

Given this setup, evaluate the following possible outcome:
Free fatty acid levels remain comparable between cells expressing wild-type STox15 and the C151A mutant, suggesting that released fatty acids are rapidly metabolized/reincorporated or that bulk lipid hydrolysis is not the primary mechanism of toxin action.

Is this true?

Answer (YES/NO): NO